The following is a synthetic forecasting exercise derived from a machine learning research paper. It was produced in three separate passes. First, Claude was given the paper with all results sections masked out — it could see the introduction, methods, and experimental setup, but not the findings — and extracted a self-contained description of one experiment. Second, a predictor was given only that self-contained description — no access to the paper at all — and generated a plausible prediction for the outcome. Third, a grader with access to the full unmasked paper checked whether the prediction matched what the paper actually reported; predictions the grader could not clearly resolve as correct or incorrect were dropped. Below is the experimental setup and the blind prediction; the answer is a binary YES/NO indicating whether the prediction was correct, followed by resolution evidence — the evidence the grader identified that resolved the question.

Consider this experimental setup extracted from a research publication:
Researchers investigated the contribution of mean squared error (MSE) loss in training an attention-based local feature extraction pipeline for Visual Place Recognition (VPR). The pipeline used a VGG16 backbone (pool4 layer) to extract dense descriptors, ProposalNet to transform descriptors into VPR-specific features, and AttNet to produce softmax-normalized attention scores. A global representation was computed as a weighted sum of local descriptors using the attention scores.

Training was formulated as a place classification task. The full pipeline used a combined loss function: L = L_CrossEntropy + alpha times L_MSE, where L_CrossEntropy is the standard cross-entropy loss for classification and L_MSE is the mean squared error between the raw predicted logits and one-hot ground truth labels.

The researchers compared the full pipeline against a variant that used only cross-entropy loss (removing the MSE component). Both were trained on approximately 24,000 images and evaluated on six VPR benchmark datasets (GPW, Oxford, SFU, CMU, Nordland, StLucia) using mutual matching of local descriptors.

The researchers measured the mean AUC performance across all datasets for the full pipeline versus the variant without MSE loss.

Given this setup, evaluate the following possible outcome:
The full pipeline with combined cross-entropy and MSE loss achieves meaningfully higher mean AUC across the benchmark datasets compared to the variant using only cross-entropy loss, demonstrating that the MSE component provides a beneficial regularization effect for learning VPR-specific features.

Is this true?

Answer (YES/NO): NO